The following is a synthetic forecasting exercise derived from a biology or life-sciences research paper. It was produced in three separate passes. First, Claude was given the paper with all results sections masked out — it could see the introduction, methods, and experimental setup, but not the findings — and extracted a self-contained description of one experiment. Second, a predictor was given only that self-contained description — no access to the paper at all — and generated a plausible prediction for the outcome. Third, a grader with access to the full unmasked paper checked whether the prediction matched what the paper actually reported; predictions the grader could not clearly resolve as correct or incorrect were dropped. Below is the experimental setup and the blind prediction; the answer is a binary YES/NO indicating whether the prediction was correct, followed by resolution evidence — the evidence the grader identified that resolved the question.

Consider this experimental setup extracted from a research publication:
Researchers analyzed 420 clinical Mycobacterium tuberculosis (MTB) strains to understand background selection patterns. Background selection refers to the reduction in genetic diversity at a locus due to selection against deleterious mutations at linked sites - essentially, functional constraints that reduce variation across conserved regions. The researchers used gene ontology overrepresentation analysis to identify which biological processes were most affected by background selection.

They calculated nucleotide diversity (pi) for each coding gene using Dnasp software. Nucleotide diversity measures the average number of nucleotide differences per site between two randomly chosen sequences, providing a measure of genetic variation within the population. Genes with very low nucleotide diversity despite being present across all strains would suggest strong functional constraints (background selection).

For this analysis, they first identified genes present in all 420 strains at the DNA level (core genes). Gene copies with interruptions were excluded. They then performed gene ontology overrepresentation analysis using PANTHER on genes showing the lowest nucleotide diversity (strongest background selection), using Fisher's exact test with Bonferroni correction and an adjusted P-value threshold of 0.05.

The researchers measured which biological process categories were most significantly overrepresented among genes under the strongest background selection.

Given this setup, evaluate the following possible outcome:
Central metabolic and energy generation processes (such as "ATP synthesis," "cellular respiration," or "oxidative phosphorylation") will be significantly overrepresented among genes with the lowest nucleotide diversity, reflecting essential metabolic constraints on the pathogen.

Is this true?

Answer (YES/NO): NO